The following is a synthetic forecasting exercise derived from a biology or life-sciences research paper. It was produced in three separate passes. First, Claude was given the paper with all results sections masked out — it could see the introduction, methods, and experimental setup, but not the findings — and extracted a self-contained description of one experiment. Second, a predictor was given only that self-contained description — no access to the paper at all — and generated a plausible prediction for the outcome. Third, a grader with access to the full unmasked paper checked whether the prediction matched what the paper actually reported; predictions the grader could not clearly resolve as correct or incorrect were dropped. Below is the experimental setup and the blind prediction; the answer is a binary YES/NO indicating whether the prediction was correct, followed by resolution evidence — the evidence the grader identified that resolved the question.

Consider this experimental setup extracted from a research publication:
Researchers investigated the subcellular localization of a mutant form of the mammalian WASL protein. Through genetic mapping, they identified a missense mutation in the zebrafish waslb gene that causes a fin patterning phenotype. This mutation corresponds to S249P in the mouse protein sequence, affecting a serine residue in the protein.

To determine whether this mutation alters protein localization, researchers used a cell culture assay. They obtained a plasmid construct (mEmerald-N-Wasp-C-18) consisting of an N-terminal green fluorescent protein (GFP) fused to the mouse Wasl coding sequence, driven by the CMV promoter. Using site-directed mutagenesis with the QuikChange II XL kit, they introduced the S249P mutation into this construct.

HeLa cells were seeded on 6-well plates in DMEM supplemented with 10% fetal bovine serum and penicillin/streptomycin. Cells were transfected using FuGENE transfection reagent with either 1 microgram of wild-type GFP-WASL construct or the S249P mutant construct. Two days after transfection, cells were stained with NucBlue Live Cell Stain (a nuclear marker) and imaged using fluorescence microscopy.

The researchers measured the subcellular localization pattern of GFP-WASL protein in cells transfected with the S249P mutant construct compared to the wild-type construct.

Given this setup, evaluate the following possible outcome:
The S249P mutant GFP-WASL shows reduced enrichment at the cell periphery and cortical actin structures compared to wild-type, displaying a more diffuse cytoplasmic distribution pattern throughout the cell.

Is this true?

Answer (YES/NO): NO